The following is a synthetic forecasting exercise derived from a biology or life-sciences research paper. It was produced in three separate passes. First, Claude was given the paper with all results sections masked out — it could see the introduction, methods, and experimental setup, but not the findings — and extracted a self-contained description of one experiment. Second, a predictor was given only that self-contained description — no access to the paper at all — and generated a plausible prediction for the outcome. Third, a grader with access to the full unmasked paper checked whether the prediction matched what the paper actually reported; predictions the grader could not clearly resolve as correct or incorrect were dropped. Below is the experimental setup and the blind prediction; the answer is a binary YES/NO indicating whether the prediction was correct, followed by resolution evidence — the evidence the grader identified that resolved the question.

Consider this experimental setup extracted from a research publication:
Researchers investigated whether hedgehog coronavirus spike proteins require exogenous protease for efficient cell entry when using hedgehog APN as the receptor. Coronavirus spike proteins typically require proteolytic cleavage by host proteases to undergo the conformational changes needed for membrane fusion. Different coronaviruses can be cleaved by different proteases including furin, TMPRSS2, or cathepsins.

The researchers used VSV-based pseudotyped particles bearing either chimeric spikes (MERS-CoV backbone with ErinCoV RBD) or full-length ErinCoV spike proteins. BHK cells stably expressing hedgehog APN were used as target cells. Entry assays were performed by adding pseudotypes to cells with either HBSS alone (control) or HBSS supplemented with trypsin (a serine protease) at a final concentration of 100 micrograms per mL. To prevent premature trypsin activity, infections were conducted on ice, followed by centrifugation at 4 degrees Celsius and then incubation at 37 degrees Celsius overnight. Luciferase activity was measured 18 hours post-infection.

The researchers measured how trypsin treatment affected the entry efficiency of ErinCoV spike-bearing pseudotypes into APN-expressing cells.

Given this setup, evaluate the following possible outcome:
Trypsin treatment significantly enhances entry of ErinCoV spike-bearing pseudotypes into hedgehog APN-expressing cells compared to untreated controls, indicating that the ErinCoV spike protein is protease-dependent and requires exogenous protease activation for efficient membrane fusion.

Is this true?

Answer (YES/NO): NO